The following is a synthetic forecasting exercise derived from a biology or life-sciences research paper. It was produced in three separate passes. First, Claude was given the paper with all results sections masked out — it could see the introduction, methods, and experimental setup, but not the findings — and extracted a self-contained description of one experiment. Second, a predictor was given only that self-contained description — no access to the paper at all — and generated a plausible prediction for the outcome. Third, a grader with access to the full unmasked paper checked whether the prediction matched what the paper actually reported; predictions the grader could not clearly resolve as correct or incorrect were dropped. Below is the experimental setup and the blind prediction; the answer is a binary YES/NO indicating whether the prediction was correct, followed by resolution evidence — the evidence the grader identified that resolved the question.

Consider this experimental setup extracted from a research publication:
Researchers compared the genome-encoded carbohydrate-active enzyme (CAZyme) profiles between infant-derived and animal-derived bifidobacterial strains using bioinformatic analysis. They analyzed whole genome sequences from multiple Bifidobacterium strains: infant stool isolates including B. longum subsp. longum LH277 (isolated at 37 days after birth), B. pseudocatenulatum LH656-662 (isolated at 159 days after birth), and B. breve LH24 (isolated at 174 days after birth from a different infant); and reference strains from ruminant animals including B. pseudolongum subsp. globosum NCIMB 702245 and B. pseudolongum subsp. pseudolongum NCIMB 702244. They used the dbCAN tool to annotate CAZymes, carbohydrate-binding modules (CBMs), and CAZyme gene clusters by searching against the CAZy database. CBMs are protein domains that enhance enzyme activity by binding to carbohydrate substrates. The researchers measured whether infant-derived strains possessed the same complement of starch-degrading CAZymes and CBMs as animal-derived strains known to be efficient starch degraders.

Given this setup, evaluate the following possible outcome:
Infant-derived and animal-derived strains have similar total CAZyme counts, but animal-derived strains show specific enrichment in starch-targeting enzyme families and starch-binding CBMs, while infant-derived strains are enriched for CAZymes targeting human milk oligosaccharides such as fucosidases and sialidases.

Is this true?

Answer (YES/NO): NO